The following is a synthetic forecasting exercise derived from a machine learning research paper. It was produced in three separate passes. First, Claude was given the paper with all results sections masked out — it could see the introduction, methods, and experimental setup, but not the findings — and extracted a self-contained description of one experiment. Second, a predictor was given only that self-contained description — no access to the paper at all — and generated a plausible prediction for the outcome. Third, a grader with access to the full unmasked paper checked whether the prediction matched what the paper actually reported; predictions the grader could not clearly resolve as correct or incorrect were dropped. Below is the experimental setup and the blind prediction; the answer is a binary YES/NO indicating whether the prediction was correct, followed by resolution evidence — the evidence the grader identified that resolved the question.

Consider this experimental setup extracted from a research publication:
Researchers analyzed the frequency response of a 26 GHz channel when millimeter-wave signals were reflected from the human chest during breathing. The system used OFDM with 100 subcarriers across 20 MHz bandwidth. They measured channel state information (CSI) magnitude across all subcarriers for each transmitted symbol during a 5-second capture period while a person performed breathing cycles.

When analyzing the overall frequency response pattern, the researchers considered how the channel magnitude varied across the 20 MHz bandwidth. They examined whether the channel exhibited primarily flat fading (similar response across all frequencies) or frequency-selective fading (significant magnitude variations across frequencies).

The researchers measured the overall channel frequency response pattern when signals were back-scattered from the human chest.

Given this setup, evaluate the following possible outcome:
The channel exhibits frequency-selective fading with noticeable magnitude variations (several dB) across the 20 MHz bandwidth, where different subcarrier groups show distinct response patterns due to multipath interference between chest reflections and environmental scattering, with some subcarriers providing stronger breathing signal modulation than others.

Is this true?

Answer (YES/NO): NO